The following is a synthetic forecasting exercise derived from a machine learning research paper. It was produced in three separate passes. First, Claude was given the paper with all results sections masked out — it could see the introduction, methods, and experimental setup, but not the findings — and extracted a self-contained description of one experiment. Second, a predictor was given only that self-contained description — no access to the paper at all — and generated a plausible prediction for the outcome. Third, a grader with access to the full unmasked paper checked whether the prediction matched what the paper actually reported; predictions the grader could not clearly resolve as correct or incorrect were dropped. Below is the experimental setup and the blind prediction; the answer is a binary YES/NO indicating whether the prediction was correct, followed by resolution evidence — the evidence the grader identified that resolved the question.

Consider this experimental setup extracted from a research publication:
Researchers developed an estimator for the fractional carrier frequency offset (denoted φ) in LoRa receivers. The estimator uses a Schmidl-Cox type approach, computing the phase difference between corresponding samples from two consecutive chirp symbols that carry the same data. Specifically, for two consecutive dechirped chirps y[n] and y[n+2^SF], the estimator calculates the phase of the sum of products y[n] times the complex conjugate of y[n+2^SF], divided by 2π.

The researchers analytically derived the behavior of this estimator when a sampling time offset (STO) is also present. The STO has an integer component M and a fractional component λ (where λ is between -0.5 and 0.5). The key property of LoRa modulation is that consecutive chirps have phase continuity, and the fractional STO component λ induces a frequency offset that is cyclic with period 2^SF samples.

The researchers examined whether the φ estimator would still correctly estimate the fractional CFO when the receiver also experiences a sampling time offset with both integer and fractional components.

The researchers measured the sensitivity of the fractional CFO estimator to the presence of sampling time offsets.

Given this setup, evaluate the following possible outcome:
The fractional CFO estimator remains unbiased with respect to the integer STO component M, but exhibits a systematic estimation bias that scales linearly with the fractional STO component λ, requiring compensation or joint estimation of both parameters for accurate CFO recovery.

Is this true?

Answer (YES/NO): NO